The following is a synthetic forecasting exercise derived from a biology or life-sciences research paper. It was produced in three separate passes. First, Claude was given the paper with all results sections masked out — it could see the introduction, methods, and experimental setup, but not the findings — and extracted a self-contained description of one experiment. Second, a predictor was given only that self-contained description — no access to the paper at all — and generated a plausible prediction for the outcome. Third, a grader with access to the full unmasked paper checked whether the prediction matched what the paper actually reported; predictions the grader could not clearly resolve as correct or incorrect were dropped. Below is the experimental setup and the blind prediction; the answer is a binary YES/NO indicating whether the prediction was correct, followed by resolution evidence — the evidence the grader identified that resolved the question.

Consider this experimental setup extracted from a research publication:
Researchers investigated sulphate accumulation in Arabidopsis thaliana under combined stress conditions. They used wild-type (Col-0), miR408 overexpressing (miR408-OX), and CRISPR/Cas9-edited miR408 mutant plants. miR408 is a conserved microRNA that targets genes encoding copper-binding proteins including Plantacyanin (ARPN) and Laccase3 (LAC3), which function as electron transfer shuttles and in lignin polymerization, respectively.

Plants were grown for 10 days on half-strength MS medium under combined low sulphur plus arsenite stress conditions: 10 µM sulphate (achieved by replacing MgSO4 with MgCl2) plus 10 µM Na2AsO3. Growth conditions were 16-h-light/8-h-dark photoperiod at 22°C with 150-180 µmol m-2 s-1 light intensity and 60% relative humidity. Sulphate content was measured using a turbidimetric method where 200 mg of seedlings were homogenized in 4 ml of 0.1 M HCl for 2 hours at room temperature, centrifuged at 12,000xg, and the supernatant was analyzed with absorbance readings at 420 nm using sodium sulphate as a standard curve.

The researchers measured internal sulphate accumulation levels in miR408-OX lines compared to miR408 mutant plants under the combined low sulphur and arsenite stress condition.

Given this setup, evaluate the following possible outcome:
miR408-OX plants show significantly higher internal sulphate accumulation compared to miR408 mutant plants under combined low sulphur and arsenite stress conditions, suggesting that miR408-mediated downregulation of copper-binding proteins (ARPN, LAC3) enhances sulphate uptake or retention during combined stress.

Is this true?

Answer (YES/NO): YES